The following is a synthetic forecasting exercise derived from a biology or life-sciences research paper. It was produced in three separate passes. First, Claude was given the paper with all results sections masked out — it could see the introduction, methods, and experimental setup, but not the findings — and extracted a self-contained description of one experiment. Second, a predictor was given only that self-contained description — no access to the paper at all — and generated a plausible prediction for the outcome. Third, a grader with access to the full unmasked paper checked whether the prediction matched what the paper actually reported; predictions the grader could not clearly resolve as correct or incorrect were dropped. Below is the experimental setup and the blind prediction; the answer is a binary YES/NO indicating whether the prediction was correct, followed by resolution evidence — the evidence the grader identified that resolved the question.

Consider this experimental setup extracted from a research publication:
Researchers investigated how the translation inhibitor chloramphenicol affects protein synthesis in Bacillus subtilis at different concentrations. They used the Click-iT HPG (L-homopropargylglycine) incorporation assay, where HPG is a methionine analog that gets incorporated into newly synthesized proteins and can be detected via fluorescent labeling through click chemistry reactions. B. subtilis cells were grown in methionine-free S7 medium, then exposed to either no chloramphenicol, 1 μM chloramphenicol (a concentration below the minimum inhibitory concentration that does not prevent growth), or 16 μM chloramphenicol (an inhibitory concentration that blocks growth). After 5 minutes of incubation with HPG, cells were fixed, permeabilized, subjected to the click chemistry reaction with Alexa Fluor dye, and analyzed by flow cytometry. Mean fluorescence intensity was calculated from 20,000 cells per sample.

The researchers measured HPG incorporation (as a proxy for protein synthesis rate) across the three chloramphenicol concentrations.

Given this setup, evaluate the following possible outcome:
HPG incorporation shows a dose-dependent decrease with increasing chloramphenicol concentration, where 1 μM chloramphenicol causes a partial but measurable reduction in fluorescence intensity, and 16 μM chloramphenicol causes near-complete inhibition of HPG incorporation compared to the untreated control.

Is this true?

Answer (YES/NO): NO